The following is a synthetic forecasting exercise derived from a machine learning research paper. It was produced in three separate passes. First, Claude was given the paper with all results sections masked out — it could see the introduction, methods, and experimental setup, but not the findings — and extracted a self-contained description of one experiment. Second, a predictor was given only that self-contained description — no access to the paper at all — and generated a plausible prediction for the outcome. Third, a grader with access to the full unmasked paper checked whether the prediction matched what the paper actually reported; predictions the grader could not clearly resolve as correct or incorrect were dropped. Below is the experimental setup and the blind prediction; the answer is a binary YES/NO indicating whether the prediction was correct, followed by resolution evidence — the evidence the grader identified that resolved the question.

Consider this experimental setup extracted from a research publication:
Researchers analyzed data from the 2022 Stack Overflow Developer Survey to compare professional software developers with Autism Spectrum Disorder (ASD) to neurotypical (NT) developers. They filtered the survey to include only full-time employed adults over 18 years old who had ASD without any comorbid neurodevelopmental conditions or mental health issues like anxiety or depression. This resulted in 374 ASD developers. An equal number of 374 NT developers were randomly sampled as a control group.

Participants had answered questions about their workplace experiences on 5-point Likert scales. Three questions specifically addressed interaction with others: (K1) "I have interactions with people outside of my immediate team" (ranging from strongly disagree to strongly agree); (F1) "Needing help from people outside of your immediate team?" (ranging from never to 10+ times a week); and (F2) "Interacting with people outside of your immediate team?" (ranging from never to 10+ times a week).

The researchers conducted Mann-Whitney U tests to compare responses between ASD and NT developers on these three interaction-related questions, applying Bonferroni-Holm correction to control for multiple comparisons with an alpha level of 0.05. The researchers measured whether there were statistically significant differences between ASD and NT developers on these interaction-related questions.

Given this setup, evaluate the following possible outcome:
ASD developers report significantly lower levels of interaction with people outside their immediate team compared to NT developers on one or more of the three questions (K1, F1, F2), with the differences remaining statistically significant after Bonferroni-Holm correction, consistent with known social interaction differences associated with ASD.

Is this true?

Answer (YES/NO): NO